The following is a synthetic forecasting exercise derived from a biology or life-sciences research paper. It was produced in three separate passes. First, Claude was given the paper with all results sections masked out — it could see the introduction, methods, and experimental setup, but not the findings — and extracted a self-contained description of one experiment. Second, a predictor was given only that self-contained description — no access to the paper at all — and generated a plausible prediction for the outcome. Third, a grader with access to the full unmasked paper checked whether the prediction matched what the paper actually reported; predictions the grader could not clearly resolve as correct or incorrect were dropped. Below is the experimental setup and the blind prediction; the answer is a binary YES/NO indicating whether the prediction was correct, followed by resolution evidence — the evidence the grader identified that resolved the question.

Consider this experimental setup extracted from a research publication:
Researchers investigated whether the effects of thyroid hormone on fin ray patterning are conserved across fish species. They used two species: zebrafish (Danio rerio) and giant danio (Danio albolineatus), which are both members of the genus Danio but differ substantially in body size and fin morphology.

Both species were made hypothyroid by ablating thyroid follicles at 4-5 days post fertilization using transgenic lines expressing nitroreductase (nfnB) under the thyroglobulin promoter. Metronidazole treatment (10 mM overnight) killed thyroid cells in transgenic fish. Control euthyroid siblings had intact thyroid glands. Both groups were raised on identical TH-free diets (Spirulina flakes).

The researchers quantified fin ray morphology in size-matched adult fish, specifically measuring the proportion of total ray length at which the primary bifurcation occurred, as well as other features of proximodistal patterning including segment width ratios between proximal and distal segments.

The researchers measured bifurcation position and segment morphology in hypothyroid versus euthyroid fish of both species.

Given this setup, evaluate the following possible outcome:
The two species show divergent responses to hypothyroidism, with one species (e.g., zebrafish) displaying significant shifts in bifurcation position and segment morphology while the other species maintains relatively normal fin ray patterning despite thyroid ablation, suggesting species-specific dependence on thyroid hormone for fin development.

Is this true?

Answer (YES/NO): NO